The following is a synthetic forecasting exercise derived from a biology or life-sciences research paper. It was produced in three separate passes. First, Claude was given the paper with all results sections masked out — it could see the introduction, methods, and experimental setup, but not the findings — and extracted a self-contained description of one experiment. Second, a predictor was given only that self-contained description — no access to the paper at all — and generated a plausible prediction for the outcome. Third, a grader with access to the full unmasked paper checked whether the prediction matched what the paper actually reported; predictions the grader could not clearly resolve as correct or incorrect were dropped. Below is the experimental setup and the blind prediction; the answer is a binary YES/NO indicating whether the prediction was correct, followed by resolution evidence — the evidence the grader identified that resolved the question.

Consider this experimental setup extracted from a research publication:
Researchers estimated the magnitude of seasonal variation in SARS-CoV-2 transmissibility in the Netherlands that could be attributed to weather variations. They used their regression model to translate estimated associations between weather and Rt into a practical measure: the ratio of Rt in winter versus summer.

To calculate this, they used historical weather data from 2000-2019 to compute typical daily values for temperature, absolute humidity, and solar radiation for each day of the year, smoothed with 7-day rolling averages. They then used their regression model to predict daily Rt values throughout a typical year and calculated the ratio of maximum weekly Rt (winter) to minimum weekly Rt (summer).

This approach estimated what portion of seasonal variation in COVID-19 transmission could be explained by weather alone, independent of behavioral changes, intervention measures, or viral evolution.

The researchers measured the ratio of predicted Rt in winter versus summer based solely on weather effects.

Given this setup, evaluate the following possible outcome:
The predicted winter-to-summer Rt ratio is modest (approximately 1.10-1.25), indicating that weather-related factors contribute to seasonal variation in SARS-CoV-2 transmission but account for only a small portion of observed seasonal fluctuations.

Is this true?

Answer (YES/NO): NO